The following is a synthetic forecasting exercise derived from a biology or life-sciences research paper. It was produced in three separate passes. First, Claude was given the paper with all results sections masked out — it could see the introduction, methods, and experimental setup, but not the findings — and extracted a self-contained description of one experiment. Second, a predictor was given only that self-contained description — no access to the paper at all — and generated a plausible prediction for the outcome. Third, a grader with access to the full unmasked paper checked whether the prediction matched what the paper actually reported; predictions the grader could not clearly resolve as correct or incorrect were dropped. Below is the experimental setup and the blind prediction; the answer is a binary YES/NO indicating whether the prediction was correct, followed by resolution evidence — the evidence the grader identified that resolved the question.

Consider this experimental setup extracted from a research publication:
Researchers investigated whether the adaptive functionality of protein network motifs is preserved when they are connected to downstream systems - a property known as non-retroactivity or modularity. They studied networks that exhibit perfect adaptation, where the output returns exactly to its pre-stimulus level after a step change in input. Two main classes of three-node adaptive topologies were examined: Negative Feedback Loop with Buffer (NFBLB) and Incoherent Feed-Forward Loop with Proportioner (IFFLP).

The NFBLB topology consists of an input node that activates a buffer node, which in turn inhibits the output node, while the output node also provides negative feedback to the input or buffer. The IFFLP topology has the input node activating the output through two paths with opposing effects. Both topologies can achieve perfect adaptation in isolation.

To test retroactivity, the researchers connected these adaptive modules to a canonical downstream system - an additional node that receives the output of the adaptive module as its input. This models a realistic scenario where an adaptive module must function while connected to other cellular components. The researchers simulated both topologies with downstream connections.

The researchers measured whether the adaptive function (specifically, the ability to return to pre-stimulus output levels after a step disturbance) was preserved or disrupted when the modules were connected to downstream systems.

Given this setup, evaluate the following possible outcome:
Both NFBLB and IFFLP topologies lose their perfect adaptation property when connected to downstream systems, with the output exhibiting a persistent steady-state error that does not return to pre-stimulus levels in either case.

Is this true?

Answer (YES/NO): NO